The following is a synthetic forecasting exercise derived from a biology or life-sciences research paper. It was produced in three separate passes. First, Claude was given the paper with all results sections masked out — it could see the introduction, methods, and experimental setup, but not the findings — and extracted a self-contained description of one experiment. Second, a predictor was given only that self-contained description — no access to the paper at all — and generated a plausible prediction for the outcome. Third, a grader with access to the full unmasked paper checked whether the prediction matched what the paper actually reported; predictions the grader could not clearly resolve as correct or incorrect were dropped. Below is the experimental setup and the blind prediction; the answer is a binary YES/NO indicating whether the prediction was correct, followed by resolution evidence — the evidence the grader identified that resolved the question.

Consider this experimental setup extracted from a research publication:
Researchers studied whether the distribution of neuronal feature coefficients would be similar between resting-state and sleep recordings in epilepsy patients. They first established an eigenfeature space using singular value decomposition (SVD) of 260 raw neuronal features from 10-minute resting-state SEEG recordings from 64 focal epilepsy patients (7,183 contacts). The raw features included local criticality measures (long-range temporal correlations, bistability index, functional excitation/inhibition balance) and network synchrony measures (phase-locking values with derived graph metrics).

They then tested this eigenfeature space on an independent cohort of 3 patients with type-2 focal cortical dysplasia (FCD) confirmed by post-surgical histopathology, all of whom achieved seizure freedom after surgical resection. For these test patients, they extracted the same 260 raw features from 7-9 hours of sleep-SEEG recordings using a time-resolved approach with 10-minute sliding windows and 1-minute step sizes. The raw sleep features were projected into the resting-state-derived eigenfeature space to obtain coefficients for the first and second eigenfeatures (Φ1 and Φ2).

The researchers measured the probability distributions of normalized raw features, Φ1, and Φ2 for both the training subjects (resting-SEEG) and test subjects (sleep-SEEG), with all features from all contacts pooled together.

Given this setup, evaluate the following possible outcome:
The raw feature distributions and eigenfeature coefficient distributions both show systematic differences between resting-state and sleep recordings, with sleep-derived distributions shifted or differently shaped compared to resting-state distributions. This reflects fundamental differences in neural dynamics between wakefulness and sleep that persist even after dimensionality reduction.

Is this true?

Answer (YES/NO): NO